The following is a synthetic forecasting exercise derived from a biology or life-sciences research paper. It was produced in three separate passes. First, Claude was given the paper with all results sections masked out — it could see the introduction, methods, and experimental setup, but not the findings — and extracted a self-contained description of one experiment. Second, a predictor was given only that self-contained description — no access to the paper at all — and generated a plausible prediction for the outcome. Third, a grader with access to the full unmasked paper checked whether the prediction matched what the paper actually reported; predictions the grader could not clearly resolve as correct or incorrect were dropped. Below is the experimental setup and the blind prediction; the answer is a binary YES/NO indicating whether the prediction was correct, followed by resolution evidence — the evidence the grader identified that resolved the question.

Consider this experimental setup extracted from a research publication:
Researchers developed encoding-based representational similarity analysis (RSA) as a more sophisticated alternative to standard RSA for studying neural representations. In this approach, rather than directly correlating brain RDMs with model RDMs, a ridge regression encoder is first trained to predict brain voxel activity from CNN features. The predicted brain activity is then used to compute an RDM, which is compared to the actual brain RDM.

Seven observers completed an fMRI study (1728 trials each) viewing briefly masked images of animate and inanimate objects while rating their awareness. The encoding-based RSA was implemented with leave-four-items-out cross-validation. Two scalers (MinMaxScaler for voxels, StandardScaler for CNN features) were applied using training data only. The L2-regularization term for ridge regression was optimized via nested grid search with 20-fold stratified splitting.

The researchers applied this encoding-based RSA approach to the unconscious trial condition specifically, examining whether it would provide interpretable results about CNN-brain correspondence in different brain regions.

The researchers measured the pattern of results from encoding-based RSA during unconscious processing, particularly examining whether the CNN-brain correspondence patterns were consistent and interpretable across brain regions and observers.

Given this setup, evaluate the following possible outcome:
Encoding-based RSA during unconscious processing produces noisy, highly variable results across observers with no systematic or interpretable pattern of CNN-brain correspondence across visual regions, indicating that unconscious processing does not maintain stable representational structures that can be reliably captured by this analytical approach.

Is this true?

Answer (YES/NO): NO